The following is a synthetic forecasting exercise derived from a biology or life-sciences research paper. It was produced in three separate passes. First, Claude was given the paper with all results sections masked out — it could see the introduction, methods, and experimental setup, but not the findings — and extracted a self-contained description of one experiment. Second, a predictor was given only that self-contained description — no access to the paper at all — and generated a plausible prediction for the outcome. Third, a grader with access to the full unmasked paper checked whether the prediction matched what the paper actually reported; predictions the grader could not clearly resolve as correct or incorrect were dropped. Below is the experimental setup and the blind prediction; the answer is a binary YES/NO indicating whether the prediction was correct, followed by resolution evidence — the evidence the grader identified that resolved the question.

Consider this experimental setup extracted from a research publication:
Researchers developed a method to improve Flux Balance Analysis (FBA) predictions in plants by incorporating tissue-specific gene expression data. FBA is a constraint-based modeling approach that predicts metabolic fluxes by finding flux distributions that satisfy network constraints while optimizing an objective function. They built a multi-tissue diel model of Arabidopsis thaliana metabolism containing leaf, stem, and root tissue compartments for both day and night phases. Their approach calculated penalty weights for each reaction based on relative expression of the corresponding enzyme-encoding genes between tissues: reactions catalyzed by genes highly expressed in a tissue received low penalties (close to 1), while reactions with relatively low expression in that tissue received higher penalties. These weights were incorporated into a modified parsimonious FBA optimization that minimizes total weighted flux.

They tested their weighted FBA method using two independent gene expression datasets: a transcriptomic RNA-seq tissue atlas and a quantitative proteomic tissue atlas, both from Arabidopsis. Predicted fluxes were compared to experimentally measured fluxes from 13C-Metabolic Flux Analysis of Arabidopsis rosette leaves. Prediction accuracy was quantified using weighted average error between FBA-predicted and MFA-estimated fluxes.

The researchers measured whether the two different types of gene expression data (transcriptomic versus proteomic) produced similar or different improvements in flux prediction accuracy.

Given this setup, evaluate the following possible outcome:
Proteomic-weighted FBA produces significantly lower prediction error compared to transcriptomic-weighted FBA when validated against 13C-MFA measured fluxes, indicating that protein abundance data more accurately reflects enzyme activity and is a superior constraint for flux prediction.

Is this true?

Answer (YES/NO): YES